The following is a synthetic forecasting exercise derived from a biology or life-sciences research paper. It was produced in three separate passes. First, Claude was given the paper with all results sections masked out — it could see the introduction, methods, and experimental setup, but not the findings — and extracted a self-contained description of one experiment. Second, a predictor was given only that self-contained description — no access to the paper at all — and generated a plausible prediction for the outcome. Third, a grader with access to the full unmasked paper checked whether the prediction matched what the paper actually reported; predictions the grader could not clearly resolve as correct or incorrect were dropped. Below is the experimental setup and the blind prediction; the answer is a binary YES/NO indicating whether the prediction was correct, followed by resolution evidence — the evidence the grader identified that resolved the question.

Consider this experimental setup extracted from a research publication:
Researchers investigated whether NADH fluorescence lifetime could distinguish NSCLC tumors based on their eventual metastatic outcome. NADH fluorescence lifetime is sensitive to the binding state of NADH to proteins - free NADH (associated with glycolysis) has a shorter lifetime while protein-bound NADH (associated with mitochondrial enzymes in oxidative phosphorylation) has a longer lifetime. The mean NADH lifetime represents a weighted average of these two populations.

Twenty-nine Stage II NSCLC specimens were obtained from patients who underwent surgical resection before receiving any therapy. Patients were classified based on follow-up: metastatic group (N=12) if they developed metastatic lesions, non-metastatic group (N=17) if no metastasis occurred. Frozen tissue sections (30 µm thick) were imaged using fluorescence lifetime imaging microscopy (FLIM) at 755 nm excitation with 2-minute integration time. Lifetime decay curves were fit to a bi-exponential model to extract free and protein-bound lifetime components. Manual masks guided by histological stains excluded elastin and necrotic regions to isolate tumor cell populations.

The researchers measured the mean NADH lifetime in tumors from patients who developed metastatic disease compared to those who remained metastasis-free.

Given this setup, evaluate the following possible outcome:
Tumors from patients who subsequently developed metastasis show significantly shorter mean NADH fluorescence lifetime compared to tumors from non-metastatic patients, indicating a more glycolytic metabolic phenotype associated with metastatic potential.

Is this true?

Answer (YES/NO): NO